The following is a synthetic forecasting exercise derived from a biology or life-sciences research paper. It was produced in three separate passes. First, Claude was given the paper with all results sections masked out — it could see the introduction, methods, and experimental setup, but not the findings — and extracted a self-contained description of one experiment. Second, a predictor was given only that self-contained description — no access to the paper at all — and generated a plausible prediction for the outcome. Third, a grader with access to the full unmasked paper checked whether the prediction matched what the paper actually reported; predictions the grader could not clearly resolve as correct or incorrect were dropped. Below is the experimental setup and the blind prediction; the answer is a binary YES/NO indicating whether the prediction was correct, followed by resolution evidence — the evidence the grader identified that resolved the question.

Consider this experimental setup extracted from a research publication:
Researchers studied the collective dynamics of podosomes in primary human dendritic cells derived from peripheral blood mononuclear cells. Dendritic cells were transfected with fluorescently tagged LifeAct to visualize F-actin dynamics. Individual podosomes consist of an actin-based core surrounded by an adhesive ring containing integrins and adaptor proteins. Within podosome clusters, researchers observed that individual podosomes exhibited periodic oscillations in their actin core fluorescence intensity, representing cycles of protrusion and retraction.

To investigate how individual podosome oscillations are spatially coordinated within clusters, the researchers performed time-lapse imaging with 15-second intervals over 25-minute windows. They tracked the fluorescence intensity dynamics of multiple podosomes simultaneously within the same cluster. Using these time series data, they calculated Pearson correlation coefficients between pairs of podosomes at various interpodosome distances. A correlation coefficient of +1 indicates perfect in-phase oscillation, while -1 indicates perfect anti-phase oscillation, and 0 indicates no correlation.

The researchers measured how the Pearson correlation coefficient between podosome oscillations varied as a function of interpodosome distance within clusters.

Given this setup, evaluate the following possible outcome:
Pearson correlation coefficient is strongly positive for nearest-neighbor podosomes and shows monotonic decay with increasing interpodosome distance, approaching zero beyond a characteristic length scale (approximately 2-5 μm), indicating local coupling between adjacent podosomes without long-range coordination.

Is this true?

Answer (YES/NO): YES